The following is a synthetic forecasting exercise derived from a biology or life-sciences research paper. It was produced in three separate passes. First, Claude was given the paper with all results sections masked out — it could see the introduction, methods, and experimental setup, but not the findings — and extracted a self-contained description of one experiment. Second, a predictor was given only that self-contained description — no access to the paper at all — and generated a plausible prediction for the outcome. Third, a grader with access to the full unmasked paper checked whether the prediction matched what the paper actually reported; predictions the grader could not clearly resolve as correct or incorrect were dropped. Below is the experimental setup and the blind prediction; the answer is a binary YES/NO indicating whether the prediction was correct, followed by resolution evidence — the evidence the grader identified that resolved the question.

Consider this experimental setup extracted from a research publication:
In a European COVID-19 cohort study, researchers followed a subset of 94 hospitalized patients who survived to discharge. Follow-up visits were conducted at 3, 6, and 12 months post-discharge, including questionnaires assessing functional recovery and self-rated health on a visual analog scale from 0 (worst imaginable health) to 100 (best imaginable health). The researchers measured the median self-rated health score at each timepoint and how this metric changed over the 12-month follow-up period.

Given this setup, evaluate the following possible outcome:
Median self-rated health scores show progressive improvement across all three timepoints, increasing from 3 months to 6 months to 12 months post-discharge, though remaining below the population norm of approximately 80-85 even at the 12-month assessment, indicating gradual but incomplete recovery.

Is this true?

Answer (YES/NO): NO